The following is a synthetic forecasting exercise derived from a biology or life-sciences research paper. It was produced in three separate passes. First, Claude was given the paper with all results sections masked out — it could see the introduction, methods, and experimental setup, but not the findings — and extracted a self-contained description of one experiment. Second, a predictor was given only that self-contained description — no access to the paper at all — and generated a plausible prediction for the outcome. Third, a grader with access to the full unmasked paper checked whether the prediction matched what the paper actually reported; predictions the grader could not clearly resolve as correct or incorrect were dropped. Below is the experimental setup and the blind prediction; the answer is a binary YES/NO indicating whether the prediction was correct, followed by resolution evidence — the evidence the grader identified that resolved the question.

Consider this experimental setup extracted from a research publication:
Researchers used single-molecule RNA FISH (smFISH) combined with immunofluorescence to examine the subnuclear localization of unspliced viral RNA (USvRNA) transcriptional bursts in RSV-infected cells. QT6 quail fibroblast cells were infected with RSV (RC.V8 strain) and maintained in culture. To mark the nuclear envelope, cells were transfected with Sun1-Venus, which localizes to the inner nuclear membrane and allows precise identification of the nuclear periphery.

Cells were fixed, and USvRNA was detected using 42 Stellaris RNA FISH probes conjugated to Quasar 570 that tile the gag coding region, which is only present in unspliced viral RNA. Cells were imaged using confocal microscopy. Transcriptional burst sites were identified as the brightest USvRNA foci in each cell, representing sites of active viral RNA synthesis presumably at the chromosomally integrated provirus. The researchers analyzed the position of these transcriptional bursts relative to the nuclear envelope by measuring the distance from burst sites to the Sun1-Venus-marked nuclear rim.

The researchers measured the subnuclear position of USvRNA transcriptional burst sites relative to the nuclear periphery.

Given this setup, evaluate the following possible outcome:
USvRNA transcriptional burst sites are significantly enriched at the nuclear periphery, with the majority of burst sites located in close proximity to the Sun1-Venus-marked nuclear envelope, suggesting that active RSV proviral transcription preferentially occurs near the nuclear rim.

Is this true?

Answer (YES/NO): YES